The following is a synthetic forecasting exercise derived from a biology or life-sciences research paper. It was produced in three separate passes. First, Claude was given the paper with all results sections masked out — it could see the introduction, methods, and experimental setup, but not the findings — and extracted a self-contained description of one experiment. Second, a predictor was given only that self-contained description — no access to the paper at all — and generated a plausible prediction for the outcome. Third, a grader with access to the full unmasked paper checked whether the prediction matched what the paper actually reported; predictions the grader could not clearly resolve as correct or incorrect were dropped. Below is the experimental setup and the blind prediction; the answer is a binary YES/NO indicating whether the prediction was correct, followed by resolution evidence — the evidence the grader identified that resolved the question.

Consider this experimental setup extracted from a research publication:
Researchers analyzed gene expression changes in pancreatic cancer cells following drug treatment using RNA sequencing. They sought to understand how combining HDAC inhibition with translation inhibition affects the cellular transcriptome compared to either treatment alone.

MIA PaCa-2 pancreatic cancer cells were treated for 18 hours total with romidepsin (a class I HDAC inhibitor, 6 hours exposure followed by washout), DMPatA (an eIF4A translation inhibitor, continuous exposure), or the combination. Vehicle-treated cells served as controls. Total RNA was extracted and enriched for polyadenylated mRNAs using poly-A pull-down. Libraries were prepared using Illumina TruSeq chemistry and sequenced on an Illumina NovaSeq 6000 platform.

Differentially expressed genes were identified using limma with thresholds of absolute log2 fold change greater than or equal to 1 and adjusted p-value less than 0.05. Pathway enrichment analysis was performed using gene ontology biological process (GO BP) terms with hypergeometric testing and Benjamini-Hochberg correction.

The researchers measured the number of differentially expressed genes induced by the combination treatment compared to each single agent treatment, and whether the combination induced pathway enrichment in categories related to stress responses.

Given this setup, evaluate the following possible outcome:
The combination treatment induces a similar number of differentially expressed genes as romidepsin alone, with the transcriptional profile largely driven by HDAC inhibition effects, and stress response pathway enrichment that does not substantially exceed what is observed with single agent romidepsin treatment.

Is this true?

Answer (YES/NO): NO